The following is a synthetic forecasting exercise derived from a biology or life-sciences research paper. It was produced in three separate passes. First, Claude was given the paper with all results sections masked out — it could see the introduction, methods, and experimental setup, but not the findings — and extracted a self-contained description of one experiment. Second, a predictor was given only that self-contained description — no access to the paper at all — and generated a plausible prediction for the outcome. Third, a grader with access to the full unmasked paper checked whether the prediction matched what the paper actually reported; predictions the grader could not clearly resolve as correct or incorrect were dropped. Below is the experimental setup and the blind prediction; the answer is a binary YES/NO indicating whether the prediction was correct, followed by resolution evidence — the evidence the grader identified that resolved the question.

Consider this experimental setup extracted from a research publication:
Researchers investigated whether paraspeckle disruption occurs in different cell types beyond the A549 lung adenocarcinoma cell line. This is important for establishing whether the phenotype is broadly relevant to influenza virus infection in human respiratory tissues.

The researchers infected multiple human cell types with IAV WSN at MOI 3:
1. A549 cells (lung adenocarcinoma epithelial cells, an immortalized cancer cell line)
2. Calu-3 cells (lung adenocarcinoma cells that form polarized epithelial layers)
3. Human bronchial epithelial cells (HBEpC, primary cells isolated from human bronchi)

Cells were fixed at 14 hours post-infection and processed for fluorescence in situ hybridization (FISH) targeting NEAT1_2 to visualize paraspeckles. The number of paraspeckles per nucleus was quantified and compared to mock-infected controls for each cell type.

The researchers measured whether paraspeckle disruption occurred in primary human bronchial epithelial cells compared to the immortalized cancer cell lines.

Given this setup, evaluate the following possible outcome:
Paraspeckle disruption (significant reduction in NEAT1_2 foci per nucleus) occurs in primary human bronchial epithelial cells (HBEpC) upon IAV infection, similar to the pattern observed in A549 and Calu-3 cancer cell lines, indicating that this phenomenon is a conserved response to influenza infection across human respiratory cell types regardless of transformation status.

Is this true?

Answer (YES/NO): YES